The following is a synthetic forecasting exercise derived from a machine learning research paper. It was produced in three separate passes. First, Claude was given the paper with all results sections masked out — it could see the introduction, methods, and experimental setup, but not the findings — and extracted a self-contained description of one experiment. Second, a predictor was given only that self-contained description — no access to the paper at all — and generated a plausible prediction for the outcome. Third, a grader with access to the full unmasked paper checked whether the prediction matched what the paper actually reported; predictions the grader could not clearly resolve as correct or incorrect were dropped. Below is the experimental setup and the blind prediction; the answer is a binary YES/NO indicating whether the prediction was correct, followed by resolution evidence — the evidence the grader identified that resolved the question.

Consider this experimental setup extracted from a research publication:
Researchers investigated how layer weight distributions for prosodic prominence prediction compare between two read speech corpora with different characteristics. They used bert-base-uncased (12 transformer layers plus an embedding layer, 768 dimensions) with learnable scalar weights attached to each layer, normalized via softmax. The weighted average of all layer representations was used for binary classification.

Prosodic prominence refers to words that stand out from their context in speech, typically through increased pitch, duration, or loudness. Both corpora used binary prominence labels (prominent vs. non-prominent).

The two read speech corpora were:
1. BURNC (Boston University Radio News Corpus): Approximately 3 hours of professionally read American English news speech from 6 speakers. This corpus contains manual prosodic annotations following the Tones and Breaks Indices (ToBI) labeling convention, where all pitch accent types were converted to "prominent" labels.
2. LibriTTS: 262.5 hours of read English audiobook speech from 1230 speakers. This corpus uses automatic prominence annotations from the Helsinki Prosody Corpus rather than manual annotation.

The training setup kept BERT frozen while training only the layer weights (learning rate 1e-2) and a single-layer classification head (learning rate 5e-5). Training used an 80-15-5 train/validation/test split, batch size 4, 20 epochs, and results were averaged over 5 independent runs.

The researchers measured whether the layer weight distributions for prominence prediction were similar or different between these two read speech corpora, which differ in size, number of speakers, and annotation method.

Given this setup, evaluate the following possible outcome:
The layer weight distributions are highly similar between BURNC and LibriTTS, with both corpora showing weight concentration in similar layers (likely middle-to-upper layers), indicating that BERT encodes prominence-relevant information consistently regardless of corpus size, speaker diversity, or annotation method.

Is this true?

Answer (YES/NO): NO